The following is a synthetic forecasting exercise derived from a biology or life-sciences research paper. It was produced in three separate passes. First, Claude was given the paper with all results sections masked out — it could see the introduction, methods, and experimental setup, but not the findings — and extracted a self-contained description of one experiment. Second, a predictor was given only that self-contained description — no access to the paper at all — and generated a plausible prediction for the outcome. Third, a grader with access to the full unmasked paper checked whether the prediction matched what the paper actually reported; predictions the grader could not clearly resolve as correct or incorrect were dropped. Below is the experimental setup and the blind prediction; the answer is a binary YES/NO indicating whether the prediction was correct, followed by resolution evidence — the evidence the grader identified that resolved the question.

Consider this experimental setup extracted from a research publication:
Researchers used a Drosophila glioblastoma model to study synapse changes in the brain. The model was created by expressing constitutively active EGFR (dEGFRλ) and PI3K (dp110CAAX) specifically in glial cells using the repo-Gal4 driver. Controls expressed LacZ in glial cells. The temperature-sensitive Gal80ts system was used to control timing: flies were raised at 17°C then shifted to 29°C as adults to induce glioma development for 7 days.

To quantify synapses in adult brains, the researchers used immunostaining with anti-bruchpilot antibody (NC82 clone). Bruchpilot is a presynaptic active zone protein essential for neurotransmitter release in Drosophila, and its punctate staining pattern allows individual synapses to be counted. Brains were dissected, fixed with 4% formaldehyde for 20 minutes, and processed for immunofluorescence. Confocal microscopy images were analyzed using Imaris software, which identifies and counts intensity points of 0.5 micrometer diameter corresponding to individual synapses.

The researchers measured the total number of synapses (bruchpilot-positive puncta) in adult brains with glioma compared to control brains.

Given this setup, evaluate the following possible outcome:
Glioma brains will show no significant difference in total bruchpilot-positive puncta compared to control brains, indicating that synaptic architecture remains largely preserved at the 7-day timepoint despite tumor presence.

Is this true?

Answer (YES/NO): NO